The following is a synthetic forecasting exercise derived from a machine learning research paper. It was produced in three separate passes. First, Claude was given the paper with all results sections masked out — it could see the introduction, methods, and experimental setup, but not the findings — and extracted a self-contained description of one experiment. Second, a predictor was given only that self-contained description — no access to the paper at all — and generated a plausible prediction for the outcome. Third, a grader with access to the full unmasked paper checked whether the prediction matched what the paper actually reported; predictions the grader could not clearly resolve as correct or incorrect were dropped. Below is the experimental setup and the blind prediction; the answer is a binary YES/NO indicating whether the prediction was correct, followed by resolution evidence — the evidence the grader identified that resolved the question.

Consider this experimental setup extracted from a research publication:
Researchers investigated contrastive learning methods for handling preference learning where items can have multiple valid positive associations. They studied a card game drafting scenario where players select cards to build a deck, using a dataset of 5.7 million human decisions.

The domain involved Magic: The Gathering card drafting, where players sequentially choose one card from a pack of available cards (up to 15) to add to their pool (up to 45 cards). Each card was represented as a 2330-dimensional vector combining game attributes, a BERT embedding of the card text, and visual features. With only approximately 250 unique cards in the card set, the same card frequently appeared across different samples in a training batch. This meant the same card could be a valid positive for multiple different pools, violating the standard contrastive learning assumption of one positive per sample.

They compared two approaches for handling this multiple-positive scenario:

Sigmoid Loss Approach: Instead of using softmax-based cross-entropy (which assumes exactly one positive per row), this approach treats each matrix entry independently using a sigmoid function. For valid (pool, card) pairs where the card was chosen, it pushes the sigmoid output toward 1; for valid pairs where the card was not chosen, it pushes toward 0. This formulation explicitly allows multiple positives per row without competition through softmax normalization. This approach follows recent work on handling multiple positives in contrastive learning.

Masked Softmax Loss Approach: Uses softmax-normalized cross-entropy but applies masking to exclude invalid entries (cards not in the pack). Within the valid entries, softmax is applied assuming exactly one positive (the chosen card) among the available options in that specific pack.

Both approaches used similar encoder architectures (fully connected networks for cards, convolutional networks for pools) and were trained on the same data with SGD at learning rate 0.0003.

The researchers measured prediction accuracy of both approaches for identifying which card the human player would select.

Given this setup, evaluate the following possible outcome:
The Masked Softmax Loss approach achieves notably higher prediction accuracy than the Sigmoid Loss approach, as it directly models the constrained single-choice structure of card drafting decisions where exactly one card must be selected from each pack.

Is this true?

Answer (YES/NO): NO